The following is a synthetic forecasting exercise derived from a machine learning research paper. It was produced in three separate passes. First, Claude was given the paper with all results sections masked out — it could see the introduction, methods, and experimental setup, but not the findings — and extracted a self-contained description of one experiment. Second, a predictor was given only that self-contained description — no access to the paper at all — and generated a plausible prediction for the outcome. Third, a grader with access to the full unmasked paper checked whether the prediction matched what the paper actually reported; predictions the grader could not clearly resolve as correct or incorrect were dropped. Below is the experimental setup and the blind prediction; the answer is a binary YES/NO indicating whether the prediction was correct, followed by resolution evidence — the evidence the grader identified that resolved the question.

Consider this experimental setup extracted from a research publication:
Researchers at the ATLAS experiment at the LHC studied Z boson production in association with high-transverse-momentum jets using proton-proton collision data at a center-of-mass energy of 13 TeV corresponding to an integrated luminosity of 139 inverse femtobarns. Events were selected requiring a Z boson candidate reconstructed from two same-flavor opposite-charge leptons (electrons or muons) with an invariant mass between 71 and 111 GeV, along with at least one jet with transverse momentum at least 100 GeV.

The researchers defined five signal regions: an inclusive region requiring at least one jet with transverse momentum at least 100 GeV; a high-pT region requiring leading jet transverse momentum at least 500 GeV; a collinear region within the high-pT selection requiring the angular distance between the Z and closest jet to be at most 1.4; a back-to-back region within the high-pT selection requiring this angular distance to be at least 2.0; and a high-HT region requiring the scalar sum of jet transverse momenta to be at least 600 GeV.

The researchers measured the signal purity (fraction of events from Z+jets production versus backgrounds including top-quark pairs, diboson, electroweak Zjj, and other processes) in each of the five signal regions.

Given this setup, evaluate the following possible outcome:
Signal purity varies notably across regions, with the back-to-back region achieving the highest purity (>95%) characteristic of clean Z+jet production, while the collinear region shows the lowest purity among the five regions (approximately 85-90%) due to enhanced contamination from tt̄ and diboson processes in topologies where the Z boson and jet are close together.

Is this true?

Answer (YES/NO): NO